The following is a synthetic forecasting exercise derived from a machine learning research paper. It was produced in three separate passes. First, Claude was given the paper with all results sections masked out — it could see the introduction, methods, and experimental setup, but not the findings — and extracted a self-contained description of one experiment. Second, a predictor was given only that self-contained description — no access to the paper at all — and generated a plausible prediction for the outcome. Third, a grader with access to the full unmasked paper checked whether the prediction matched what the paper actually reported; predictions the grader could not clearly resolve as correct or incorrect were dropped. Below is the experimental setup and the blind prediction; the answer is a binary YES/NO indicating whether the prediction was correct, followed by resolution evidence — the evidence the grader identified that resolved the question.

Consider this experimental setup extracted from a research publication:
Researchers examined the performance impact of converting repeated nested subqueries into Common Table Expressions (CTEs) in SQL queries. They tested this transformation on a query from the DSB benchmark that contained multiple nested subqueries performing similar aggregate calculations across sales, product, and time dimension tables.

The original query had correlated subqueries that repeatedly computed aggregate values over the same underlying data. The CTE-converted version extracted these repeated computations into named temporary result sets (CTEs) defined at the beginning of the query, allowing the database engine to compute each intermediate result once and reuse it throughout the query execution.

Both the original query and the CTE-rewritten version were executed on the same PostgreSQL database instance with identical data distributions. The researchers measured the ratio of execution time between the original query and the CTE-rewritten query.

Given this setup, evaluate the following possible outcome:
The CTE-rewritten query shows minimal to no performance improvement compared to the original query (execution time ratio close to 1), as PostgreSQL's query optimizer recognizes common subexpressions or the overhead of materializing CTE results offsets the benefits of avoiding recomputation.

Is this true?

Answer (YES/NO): NO